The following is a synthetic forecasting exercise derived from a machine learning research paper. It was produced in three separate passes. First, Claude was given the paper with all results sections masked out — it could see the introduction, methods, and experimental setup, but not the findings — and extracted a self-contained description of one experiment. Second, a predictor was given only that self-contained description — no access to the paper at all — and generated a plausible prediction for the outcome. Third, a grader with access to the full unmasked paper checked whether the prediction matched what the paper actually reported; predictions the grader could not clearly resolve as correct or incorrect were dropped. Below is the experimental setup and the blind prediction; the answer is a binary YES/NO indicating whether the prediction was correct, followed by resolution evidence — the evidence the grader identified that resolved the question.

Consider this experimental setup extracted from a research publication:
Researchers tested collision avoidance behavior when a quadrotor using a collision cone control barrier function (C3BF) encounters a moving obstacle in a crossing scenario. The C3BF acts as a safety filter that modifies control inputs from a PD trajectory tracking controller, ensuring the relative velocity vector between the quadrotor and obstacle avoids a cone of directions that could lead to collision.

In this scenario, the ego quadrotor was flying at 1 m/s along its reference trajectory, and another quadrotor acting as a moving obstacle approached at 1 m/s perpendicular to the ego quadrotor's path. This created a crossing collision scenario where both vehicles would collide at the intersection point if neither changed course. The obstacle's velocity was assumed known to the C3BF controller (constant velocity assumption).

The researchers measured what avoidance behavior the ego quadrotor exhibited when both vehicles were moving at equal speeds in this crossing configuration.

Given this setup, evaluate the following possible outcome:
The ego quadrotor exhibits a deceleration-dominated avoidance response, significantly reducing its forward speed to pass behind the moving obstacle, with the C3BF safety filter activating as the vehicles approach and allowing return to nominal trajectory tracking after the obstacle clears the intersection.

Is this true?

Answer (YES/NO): NO